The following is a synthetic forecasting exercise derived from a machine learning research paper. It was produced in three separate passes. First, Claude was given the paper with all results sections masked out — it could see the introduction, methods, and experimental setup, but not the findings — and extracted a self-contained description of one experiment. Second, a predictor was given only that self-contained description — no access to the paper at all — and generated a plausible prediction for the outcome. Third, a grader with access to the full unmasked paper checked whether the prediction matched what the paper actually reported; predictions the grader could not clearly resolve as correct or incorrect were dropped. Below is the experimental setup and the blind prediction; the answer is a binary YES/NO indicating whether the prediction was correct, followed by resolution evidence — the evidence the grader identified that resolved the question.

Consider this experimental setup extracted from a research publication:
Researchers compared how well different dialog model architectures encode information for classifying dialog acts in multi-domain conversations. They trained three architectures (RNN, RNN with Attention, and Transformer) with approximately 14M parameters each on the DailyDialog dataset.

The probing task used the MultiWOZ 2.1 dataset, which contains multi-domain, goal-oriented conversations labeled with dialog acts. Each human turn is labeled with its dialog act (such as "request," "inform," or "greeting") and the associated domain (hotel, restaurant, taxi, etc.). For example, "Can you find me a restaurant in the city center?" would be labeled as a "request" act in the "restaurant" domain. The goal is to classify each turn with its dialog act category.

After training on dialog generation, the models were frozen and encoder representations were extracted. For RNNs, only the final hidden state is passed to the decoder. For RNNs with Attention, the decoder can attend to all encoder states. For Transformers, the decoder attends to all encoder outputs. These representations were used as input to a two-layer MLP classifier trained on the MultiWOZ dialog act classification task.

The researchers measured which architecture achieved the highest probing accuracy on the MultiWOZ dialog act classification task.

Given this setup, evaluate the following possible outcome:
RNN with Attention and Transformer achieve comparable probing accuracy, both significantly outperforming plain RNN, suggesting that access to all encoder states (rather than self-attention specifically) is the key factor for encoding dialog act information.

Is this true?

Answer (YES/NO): NO